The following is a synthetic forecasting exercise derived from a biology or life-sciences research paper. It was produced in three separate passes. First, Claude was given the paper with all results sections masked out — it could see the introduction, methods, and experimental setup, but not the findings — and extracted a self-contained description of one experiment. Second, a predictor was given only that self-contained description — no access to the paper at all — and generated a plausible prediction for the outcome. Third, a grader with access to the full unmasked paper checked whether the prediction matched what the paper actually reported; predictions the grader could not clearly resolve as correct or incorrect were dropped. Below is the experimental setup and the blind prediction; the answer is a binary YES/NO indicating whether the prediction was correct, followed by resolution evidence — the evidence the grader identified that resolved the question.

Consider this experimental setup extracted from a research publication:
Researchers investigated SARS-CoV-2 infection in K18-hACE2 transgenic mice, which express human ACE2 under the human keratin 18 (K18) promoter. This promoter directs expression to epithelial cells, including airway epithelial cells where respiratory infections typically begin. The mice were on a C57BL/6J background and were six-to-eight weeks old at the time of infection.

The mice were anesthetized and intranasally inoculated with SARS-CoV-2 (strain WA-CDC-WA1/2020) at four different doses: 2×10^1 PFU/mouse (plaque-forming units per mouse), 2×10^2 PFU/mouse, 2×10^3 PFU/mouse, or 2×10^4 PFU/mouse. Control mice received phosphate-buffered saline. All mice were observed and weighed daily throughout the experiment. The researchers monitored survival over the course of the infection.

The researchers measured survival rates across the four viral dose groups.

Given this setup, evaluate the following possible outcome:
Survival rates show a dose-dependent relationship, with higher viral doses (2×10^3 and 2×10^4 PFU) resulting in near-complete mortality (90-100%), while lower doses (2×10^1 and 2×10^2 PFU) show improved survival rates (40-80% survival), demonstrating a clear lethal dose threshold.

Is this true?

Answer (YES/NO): NO